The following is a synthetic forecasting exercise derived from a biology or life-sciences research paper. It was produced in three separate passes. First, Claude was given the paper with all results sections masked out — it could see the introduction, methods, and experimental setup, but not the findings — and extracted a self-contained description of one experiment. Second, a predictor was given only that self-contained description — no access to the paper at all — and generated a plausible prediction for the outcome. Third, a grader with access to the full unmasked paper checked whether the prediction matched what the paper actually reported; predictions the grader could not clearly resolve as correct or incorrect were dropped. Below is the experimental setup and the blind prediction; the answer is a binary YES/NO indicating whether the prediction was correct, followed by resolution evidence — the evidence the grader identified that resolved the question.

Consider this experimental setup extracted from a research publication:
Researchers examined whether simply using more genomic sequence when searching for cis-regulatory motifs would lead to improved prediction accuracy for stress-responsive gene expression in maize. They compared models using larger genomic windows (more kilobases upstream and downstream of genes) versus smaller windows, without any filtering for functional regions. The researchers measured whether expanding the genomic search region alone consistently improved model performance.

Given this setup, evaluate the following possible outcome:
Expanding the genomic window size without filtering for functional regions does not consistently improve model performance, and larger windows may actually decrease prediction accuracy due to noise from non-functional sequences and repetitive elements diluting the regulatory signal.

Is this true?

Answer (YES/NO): NO